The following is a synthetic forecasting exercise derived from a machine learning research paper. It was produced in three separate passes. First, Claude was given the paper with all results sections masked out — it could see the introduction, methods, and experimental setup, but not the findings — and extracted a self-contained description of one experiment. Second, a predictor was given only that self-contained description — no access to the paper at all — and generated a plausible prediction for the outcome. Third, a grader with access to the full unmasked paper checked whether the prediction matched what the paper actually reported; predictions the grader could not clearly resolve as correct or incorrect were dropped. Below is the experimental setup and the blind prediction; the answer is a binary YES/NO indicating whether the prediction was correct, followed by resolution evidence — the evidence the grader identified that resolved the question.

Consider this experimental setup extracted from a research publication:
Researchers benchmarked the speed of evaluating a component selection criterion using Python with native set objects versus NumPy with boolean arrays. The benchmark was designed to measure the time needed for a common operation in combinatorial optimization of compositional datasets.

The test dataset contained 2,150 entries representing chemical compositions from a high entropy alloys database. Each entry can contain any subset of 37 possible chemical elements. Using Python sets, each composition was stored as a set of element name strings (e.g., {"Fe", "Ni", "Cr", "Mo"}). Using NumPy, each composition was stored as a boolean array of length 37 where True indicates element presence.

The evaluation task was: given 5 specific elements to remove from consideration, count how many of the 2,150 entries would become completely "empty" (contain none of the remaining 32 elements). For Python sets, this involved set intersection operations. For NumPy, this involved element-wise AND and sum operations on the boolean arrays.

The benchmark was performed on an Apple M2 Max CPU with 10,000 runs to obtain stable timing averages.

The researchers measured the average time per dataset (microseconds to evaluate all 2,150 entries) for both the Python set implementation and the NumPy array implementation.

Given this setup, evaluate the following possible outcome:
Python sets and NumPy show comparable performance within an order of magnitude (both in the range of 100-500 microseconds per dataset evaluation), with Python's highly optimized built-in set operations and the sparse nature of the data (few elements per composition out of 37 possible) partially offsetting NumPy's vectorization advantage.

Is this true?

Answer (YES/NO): NO